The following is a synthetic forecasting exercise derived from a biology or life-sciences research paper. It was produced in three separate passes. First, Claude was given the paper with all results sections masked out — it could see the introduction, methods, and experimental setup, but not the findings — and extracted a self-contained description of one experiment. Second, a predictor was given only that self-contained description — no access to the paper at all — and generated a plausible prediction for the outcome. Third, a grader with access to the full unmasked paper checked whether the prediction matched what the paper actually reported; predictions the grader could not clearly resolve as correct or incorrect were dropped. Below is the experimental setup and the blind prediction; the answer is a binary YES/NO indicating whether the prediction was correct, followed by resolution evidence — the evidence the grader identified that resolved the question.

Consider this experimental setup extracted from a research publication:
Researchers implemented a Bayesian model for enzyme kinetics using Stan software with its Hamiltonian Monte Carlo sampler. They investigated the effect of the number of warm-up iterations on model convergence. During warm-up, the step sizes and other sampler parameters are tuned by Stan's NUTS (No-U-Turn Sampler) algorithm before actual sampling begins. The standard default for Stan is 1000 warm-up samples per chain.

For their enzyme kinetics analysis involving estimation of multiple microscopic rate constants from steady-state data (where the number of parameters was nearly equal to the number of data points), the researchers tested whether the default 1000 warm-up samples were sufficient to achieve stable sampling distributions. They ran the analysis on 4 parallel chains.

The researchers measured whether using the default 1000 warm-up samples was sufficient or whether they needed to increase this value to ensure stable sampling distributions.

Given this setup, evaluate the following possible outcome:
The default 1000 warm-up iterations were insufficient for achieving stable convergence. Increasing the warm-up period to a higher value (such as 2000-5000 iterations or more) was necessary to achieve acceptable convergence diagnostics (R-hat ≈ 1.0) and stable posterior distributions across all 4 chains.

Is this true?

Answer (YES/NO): YES